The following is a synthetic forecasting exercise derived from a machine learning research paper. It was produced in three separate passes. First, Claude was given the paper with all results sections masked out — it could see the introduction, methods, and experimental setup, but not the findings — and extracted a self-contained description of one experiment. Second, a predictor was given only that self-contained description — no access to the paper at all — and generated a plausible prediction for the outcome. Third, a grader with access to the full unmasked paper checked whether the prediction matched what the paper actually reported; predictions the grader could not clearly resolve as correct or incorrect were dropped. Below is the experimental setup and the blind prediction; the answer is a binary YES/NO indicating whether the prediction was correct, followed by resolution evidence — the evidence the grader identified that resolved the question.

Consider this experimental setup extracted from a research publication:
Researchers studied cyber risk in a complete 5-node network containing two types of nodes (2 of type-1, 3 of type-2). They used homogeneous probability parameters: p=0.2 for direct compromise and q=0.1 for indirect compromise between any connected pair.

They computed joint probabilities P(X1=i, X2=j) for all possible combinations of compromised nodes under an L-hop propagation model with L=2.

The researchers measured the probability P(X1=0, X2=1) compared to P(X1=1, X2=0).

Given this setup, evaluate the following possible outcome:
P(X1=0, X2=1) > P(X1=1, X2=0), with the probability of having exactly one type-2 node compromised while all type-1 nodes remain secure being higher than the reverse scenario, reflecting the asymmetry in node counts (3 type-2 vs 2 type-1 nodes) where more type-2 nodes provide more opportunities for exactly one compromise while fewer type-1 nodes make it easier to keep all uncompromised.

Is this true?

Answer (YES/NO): YES